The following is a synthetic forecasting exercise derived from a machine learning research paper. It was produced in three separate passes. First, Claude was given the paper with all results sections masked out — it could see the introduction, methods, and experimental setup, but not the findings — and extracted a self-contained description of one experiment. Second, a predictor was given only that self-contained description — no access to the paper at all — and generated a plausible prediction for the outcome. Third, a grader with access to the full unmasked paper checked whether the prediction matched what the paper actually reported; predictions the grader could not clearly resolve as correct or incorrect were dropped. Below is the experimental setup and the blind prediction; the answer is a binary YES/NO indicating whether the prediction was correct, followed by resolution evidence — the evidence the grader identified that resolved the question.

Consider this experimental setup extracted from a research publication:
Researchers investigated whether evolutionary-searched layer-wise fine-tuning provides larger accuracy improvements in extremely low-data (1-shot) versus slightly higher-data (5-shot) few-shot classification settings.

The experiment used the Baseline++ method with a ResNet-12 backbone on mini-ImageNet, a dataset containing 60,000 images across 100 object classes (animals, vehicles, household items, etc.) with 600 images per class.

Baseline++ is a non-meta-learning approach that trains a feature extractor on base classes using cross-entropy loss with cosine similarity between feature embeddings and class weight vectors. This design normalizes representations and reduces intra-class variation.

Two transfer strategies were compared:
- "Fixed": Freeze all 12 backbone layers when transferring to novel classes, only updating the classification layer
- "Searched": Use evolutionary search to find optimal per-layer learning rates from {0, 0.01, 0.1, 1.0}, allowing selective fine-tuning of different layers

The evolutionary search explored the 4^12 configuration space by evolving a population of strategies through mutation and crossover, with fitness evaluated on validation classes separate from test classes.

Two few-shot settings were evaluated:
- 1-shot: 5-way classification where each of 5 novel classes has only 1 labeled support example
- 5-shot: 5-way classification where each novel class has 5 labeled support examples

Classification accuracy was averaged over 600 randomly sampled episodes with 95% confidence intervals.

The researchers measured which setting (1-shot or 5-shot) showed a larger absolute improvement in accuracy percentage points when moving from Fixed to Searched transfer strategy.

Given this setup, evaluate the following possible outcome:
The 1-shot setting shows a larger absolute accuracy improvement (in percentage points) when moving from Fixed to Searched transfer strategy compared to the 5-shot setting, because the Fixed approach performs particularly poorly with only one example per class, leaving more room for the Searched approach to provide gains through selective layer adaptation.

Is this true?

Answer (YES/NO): YES